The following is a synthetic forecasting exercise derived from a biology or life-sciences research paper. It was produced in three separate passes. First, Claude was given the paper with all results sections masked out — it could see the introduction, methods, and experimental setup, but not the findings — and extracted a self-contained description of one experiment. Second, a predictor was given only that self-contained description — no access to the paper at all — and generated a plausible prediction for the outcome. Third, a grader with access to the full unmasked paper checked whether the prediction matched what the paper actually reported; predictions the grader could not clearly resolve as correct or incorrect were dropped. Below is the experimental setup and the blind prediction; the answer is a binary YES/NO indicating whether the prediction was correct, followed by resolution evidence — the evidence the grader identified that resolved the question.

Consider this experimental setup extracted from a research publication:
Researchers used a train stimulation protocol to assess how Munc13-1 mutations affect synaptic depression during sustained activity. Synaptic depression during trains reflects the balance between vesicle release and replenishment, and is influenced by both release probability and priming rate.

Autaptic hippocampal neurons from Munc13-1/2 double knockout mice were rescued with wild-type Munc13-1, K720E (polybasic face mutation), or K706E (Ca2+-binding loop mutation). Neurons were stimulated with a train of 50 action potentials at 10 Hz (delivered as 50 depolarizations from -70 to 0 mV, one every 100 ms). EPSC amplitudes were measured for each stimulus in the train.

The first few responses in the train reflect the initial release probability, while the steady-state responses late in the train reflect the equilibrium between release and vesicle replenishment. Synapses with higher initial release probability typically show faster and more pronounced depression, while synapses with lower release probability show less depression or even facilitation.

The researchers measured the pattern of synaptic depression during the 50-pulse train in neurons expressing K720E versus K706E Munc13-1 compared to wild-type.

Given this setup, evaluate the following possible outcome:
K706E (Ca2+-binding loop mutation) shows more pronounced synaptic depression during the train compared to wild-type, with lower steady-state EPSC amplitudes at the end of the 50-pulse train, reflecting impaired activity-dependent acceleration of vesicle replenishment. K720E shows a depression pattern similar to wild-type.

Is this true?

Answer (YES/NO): NO